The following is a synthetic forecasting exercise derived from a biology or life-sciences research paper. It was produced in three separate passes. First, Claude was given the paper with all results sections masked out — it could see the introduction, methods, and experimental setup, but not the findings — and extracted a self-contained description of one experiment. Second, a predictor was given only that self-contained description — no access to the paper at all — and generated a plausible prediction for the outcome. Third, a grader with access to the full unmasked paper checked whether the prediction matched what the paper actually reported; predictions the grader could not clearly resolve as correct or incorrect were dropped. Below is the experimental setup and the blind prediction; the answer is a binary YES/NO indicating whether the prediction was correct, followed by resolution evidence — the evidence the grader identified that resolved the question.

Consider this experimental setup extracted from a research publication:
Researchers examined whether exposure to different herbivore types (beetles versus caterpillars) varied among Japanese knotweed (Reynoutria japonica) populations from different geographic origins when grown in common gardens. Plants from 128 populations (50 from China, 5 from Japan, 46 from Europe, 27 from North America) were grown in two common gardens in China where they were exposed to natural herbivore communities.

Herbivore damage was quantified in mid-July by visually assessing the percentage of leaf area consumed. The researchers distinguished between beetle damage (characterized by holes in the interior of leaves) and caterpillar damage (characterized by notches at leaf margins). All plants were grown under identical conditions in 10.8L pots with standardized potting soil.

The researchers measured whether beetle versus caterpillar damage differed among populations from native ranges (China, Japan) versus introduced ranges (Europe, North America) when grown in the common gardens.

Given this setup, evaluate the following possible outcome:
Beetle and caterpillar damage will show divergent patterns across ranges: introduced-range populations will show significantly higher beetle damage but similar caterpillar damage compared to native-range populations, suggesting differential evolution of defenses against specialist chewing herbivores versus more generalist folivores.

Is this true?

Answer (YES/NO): NO